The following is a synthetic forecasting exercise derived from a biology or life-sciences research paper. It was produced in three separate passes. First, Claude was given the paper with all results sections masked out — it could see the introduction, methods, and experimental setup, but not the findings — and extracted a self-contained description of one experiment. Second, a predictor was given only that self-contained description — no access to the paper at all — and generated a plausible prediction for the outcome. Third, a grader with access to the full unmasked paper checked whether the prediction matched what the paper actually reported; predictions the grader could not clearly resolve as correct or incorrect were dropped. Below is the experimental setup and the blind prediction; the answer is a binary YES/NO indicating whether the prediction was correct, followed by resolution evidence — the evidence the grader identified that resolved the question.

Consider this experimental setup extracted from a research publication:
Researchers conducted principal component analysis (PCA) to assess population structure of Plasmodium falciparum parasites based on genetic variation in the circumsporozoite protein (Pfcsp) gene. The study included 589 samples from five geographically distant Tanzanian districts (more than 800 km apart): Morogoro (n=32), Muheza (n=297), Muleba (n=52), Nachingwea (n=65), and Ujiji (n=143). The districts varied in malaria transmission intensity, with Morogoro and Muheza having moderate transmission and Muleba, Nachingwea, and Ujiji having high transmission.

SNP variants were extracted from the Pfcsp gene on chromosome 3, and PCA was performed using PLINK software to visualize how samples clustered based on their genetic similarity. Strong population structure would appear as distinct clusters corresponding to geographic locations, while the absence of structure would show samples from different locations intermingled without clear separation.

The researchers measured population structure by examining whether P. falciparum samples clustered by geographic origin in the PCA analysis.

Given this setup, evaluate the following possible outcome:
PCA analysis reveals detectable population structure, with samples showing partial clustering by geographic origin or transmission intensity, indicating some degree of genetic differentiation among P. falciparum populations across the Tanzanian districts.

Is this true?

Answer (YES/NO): NO